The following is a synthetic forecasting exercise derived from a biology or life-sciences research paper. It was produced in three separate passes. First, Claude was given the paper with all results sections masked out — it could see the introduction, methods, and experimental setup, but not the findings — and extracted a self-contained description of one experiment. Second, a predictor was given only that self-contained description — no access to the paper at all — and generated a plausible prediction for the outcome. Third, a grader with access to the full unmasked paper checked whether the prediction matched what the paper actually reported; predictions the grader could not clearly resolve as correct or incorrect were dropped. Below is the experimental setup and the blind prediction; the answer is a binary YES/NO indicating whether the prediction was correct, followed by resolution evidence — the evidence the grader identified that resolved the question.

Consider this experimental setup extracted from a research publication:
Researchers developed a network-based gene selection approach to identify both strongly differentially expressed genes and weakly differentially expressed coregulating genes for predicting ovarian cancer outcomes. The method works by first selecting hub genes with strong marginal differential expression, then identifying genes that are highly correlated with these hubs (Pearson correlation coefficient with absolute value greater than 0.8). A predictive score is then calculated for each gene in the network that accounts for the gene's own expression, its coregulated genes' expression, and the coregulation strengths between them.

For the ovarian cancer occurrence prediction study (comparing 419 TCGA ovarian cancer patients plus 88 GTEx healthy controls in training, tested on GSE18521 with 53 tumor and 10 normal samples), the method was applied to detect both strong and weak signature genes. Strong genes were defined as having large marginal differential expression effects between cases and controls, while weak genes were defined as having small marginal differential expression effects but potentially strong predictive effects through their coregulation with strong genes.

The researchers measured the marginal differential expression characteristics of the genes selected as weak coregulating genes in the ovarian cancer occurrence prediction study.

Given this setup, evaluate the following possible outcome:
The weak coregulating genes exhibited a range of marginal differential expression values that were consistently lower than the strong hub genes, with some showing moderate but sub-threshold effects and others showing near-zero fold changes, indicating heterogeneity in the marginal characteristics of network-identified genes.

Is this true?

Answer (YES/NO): NO